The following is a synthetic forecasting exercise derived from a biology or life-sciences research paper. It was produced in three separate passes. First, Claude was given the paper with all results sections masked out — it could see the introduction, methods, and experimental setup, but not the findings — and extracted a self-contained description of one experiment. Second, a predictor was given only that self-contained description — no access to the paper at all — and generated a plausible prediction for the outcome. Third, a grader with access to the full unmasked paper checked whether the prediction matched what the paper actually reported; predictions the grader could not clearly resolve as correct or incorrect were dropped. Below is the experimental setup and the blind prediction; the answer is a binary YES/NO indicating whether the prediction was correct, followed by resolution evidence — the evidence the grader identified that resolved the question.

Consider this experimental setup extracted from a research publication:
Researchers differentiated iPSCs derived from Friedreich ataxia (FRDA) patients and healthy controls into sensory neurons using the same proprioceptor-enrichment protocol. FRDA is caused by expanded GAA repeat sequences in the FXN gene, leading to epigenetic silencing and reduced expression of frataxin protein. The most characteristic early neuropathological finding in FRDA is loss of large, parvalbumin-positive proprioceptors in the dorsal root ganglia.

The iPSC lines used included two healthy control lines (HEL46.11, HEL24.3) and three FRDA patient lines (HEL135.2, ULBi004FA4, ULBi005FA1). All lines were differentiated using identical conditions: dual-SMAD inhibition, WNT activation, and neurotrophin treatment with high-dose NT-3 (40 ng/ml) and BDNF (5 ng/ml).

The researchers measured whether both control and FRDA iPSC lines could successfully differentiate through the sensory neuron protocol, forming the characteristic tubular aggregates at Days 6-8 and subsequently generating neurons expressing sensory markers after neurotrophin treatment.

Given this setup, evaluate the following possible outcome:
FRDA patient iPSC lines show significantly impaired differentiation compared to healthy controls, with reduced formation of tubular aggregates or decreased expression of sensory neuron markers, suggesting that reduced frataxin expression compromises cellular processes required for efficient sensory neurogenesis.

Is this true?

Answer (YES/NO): NO